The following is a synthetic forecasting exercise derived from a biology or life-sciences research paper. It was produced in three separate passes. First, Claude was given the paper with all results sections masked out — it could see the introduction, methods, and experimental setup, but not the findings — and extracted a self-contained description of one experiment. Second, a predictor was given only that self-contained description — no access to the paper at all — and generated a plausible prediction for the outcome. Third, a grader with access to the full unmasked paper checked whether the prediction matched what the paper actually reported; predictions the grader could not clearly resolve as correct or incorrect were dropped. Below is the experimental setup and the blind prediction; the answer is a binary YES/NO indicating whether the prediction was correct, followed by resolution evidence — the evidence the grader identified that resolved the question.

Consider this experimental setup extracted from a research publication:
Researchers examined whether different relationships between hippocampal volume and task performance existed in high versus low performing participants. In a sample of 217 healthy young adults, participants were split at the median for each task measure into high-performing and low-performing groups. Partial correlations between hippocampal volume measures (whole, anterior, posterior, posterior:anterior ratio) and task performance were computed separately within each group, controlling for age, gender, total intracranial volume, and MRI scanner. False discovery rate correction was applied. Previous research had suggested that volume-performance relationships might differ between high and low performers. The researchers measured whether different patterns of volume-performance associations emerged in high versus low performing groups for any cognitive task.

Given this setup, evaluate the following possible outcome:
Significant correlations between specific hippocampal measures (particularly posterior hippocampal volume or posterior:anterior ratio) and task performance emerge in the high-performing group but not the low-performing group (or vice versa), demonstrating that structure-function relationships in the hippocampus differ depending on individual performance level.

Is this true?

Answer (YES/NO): NO